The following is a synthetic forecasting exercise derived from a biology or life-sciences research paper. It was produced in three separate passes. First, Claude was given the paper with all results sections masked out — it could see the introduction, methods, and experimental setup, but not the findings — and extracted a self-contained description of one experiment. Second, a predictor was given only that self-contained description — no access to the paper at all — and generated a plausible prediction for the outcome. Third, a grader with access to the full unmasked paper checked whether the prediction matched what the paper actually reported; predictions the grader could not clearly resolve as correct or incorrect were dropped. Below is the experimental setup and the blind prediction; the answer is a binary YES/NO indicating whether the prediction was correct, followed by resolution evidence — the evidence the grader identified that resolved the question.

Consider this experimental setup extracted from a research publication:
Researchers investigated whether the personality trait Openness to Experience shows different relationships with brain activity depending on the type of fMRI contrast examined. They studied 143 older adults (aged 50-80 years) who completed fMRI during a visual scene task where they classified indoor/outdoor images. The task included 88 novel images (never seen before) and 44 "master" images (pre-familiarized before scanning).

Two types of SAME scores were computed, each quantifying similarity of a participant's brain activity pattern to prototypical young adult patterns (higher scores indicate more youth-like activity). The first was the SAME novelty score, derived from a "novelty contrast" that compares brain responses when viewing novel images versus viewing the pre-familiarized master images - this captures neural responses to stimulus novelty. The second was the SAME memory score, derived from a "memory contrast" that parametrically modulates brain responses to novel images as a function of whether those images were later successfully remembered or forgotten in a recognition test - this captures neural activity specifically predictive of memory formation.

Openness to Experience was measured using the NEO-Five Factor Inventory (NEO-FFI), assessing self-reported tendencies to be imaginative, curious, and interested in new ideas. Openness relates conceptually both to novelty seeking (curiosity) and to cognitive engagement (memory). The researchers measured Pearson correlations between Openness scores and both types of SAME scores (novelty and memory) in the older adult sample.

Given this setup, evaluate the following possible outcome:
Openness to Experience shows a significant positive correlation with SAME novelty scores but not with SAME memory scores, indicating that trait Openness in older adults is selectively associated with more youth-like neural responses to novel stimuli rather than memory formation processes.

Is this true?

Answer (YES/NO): NO